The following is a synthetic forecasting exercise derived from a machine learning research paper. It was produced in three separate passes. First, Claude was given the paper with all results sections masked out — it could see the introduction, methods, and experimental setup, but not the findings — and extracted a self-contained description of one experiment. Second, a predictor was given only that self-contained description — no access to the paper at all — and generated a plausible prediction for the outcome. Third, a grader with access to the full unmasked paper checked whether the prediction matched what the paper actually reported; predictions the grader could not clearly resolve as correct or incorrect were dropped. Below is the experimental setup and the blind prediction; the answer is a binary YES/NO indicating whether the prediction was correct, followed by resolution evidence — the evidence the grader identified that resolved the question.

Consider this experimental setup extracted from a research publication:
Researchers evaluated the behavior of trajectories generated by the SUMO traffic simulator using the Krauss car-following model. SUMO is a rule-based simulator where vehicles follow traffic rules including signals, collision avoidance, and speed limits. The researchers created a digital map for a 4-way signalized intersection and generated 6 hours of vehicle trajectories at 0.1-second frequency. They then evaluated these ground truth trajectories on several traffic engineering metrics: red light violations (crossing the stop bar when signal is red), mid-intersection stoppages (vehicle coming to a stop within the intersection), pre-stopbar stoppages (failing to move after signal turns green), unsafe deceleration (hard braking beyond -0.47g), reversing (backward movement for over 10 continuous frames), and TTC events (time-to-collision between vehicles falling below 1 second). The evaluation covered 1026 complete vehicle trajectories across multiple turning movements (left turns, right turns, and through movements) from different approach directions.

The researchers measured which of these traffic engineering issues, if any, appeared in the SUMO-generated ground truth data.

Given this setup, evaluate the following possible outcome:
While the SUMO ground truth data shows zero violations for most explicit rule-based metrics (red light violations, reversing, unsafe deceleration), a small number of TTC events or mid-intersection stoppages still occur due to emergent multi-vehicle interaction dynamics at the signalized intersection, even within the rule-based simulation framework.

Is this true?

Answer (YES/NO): YES